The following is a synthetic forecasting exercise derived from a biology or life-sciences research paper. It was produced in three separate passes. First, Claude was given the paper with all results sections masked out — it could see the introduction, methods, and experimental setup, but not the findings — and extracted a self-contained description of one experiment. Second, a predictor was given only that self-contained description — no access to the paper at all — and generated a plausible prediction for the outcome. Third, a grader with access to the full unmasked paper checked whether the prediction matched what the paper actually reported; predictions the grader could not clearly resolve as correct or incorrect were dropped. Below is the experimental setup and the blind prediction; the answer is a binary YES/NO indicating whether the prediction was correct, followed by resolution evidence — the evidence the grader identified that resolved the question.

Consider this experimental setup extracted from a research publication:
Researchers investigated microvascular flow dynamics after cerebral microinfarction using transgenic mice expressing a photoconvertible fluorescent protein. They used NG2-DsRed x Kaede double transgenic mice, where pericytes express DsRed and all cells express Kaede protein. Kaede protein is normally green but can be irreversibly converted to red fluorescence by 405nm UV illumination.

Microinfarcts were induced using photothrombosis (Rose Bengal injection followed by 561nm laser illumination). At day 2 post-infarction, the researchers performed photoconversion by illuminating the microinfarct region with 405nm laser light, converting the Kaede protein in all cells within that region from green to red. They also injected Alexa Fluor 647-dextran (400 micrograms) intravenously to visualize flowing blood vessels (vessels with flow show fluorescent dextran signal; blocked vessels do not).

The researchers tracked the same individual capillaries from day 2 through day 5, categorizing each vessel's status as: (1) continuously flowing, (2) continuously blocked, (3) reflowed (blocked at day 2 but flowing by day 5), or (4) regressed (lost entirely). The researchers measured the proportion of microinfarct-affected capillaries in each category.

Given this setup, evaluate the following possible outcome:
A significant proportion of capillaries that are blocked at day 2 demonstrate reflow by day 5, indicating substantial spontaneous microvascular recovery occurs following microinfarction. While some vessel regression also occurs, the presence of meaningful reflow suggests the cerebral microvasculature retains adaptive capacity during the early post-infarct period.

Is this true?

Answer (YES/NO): YES